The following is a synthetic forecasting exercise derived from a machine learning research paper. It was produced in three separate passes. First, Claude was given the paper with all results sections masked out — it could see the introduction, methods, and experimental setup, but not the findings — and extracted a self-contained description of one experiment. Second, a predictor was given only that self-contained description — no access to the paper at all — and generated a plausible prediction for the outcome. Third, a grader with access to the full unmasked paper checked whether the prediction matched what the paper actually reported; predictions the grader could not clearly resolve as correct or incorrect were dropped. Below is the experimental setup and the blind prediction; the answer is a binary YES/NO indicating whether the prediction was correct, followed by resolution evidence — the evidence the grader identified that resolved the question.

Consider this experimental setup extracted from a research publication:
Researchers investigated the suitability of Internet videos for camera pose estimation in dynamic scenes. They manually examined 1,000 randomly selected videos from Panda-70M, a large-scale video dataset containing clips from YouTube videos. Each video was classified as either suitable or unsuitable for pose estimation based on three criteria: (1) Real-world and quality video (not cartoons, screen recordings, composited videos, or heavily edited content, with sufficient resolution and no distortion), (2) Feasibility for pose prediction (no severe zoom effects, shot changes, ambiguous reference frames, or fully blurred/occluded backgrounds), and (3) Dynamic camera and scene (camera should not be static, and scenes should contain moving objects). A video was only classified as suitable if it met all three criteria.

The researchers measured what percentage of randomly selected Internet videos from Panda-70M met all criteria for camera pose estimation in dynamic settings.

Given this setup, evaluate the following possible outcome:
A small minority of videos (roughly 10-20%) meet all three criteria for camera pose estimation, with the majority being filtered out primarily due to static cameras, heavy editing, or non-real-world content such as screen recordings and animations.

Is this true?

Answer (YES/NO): NO